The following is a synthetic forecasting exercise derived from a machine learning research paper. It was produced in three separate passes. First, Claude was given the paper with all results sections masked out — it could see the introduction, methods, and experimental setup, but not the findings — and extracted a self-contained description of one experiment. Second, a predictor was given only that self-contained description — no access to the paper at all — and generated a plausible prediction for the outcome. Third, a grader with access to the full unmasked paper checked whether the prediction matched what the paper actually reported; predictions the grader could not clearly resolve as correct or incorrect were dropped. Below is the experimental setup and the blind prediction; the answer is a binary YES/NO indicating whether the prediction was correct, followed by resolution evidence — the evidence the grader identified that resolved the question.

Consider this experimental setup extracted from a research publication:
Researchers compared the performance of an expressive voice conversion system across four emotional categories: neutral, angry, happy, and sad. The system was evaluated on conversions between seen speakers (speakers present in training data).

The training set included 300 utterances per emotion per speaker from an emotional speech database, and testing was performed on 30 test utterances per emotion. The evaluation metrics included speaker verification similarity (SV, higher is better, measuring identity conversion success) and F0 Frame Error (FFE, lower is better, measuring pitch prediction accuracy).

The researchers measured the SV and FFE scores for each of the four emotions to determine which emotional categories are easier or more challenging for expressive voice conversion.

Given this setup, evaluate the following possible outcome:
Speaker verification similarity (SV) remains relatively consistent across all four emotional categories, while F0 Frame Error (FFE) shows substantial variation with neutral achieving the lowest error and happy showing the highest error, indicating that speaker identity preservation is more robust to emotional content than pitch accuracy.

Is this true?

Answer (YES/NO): YES